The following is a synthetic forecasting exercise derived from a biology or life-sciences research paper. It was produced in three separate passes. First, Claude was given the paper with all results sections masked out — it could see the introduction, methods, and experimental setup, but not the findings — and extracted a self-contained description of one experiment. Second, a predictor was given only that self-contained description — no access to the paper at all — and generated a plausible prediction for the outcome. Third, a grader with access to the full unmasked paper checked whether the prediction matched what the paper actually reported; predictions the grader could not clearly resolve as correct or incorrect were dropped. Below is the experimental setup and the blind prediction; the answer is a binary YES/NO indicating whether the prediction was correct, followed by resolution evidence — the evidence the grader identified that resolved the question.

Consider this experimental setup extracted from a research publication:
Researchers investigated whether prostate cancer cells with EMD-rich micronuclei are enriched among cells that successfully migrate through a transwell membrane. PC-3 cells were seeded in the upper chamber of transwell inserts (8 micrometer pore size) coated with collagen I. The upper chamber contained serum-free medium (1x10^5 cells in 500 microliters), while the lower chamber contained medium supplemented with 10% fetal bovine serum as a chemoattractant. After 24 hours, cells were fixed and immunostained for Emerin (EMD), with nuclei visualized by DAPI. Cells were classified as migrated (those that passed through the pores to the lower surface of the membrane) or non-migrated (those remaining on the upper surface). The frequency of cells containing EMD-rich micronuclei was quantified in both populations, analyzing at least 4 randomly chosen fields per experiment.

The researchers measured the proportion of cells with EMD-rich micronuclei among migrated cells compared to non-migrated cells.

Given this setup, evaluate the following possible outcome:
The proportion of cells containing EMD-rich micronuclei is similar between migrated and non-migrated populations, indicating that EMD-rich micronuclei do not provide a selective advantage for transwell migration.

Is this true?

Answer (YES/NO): NO